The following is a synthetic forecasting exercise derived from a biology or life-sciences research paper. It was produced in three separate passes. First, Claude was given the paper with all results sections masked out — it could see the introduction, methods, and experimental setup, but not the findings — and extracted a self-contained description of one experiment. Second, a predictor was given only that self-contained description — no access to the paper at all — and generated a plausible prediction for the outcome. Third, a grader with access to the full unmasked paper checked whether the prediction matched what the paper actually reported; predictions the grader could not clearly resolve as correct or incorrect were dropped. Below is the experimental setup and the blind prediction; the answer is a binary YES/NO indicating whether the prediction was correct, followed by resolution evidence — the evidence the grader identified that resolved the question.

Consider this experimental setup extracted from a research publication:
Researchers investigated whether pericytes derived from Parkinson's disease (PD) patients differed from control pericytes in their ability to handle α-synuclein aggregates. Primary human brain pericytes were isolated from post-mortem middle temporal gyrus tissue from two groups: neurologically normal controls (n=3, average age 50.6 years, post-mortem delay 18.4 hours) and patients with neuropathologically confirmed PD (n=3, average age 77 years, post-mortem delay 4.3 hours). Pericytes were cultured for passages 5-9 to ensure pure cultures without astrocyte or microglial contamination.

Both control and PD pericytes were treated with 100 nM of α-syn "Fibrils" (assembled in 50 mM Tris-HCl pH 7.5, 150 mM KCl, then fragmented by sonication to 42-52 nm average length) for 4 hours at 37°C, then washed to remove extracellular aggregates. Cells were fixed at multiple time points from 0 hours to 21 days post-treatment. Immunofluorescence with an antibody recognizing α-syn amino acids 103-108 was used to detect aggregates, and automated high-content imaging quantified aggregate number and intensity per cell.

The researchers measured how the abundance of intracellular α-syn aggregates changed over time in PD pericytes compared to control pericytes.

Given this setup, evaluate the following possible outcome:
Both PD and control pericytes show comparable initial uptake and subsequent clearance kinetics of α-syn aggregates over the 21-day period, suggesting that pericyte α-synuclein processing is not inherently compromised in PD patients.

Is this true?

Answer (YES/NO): NO